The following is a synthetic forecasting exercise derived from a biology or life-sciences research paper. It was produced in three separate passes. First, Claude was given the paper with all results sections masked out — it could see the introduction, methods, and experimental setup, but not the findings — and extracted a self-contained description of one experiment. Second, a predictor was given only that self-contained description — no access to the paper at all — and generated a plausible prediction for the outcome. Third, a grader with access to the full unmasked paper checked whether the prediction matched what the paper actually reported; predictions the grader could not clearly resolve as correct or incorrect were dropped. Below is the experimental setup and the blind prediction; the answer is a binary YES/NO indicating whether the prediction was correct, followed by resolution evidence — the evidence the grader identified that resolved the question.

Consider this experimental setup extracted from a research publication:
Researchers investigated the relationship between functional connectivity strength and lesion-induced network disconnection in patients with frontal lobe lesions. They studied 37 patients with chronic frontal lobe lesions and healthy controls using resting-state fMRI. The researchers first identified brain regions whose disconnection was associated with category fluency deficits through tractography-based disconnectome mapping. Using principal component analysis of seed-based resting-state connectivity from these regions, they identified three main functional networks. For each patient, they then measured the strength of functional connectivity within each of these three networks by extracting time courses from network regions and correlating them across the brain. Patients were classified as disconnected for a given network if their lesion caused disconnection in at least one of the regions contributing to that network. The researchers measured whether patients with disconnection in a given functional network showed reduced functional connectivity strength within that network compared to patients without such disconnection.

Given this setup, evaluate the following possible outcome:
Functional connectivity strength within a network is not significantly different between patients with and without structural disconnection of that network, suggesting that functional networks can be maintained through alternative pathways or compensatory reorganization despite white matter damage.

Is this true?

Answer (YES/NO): NO